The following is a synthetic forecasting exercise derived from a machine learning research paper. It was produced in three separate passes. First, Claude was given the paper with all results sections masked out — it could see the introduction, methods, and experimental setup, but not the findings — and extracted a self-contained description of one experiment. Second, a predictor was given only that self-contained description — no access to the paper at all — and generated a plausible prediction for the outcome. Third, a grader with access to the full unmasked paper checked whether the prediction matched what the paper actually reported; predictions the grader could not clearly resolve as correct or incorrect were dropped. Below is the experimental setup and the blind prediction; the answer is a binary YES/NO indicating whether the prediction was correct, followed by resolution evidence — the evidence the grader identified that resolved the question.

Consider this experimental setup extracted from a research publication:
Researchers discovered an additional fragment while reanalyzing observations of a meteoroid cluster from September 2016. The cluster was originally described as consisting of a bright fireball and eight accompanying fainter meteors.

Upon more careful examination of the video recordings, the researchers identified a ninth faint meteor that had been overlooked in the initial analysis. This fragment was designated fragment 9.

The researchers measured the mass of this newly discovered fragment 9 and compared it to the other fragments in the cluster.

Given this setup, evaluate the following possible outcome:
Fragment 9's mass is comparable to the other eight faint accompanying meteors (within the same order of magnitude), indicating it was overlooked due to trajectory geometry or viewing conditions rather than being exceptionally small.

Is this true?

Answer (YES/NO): NO